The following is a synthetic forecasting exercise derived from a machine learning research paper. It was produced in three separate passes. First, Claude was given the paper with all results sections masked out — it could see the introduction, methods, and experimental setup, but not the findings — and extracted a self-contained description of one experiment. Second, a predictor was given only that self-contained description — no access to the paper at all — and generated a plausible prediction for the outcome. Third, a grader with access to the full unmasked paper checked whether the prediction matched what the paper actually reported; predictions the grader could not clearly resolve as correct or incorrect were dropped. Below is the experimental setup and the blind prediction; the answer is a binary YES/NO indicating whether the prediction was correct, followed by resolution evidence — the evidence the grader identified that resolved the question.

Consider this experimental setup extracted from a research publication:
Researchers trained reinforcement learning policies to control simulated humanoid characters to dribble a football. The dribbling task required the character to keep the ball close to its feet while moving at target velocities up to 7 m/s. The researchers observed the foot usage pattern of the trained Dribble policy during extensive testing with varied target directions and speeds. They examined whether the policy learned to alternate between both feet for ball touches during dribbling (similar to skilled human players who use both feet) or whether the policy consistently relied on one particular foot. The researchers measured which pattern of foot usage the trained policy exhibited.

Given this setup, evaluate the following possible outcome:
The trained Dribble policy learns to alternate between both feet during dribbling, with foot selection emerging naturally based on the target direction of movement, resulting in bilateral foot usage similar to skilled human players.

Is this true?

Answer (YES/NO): NO